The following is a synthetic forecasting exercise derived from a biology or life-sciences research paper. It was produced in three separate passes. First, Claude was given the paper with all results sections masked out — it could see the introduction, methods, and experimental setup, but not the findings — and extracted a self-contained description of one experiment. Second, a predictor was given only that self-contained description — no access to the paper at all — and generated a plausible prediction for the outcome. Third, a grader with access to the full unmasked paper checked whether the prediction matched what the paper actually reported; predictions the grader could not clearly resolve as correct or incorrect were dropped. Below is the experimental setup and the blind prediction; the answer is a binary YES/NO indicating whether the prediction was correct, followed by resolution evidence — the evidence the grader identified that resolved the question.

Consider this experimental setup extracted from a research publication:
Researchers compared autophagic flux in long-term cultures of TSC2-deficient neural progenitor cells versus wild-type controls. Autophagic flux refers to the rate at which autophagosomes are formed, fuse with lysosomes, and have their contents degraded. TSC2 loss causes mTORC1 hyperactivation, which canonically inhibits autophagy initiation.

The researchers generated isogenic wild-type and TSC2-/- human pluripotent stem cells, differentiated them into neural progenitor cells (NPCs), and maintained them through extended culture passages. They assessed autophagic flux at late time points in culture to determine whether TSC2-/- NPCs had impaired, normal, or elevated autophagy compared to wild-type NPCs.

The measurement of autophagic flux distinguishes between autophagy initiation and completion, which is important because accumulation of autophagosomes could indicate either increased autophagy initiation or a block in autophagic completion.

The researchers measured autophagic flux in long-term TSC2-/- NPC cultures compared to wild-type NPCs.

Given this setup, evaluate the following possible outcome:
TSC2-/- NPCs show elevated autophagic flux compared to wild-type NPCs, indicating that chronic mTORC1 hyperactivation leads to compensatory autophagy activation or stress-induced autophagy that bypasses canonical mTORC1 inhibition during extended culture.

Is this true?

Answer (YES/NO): NO